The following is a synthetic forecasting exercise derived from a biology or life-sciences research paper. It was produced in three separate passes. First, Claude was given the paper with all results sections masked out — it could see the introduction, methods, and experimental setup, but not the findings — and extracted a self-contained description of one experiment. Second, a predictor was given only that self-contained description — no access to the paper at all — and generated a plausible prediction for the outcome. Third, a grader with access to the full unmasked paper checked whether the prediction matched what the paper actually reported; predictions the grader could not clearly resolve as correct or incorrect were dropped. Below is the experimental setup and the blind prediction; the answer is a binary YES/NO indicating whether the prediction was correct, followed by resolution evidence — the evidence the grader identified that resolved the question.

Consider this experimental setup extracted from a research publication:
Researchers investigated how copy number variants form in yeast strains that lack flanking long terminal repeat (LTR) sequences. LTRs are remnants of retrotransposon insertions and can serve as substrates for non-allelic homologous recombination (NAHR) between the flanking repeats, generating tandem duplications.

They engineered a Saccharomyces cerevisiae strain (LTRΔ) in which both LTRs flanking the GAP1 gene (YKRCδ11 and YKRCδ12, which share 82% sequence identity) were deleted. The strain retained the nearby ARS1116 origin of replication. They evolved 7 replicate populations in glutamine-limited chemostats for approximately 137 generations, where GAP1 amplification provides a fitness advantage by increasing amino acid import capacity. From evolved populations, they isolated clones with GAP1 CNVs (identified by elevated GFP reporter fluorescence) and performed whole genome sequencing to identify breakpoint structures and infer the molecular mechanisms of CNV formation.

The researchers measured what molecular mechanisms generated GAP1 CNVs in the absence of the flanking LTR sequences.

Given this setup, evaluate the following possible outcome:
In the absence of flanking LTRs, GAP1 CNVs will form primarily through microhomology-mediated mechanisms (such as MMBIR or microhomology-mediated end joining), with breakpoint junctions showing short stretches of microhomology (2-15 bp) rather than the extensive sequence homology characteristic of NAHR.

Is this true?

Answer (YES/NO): NO